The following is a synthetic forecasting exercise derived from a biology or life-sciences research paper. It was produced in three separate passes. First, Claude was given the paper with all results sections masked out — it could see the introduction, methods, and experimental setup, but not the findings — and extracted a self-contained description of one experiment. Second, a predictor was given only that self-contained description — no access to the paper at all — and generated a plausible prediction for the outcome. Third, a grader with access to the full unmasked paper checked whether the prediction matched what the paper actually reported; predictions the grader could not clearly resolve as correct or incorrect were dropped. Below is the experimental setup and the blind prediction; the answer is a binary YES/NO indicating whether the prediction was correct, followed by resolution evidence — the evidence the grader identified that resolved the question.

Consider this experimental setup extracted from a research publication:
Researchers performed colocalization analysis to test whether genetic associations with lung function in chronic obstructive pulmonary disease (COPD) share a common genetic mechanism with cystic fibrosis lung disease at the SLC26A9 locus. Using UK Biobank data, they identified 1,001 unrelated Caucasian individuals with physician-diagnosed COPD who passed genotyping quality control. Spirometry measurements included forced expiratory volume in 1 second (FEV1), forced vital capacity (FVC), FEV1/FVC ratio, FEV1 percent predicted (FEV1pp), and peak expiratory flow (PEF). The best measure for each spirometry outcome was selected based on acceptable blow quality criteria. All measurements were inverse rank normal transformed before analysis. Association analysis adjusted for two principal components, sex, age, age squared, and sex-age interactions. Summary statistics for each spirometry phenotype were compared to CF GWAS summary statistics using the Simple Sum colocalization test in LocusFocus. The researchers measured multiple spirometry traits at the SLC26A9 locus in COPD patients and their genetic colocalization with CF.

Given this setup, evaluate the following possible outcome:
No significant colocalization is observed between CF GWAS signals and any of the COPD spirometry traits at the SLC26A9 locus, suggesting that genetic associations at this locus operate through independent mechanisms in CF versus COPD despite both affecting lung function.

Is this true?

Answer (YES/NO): NO